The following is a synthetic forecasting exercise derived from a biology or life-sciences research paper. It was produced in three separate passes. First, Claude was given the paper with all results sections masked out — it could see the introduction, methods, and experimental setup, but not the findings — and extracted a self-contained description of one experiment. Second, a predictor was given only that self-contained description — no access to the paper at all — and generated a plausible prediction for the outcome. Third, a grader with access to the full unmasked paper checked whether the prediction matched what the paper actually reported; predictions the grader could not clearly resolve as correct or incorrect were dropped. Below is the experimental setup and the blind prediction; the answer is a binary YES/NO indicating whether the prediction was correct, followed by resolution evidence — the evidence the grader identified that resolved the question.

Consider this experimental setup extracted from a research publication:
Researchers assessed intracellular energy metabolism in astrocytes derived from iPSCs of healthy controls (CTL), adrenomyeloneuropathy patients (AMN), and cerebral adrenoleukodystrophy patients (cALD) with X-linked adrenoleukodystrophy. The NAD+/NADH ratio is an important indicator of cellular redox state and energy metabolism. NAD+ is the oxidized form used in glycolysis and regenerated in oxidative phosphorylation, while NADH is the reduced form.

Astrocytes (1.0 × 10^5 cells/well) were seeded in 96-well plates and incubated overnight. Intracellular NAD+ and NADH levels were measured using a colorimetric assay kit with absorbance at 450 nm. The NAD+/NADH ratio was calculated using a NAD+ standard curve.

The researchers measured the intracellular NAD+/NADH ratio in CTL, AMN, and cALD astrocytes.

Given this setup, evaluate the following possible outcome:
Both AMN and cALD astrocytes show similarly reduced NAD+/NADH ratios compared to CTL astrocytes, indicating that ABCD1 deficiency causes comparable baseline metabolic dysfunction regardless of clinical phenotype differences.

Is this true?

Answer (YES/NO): NO